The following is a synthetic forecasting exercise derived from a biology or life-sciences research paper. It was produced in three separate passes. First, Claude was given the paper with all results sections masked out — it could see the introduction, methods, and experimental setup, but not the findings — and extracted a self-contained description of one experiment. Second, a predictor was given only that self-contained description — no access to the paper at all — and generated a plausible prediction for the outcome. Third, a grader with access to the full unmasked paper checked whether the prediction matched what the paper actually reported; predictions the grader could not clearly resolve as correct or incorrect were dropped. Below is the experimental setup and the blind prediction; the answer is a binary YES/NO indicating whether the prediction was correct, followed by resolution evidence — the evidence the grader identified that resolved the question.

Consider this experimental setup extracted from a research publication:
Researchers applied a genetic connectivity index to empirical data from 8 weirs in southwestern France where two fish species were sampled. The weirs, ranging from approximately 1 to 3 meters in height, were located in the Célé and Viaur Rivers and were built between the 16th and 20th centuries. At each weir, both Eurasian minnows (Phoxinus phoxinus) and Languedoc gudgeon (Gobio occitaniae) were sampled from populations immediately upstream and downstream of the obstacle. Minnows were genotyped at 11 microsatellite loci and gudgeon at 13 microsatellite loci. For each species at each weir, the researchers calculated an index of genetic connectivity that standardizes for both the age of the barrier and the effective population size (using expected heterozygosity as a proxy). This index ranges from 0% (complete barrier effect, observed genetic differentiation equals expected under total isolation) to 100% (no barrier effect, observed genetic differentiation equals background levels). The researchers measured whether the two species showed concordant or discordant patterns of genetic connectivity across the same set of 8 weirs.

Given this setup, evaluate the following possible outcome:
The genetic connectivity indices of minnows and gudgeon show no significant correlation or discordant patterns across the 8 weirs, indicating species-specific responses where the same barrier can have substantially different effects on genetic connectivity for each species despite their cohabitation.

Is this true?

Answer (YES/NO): YES